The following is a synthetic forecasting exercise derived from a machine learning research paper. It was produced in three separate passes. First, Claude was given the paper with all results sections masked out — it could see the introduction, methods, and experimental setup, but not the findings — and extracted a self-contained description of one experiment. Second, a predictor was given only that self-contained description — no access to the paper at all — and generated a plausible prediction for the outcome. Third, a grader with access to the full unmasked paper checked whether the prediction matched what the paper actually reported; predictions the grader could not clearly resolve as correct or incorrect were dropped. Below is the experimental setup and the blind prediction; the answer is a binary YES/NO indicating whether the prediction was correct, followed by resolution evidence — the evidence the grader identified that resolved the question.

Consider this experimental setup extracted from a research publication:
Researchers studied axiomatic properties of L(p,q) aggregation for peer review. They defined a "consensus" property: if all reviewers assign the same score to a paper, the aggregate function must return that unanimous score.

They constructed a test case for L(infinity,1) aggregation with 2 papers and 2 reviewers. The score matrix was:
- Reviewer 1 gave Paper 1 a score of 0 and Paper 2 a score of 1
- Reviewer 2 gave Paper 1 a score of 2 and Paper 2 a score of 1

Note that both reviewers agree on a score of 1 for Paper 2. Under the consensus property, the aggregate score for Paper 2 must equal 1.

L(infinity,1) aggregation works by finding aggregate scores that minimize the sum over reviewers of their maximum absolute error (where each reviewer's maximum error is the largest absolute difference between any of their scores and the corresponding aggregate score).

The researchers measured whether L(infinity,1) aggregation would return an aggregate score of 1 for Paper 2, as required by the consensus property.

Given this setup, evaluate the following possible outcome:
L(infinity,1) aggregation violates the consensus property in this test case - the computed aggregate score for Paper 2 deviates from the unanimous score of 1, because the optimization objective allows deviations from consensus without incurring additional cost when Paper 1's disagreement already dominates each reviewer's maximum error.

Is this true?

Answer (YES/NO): YES